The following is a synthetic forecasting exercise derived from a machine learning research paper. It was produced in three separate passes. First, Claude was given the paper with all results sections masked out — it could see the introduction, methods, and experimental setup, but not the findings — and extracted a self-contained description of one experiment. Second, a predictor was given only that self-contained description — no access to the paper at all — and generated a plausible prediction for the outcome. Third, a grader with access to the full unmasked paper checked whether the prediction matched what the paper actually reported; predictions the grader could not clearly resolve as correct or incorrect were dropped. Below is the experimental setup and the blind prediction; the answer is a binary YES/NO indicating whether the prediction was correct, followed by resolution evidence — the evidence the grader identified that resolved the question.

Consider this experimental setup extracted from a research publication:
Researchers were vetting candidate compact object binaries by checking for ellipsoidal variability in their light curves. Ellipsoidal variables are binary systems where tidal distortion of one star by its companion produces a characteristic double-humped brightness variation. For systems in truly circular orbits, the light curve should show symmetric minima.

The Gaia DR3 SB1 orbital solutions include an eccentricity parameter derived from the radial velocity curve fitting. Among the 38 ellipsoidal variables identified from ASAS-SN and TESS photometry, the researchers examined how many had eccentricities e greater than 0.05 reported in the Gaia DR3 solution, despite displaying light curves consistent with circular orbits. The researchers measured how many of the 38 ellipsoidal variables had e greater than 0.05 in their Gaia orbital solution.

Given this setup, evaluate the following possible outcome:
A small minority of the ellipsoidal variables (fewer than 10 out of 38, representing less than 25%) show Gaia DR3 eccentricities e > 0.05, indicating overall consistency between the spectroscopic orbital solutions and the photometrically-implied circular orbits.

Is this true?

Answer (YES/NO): NO